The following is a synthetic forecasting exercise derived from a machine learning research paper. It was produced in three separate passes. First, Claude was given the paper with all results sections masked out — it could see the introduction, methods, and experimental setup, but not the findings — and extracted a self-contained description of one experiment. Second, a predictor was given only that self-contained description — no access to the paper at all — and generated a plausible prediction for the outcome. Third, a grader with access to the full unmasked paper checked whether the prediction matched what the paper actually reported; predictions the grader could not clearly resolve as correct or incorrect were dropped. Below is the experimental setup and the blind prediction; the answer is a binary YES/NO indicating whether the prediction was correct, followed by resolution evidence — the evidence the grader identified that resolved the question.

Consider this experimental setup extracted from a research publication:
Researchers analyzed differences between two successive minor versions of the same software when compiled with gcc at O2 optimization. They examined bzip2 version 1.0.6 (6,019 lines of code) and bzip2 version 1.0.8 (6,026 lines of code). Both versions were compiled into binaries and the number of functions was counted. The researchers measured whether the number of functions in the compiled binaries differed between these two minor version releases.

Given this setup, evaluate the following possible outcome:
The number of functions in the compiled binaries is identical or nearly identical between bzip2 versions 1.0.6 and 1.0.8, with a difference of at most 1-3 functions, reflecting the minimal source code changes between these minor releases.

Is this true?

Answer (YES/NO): YES